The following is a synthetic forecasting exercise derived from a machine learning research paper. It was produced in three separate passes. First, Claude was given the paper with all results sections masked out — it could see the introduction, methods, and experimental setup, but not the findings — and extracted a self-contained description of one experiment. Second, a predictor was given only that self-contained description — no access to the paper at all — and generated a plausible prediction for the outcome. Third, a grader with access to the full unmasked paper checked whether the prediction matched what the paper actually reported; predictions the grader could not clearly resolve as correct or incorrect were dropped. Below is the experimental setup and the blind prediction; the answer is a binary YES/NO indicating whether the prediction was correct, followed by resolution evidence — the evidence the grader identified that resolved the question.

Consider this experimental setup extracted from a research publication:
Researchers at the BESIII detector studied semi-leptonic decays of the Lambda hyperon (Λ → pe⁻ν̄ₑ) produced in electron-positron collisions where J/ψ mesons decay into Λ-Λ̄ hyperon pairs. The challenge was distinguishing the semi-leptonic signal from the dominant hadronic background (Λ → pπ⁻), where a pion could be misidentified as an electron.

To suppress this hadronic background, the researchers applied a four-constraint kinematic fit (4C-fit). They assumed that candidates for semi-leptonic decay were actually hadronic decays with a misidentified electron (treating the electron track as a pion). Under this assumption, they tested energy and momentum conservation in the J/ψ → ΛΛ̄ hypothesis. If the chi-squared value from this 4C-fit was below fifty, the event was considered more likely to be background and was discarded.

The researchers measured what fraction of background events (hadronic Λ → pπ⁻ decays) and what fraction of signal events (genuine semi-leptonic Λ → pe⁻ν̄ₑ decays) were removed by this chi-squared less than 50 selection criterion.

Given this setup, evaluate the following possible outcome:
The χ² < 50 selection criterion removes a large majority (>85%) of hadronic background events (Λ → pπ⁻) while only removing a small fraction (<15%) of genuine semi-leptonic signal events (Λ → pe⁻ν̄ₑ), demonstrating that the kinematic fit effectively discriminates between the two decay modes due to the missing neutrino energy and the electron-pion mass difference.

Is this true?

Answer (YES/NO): NO